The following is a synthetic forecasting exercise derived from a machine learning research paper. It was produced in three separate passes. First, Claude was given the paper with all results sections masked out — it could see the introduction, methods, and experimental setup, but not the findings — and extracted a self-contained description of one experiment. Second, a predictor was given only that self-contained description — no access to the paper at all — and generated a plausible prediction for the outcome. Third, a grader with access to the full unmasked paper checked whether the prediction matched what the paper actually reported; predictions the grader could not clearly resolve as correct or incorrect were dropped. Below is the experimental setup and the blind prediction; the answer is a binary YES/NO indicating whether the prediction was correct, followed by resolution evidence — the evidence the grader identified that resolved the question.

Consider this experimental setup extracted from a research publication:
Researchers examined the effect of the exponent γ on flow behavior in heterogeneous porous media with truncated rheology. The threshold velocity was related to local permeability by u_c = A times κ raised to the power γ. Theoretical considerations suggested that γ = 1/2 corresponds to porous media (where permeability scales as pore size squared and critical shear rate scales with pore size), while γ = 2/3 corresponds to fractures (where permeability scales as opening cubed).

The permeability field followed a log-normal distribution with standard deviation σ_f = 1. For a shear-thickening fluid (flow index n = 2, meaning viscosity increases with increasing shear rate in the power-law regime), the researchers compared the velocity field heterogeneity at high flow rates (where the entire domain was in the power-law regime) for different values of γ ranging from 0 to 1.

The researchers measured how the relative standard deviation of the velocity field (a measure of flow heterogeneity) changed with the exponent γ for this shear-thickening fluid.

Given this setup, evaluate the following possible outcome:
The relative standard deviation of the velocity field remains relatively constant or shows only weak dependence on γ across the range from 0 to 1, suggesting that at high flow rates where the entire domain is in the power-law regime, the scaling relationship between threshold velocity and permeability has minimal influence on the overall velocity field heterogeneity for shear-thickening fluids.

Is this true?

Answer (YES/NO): NO